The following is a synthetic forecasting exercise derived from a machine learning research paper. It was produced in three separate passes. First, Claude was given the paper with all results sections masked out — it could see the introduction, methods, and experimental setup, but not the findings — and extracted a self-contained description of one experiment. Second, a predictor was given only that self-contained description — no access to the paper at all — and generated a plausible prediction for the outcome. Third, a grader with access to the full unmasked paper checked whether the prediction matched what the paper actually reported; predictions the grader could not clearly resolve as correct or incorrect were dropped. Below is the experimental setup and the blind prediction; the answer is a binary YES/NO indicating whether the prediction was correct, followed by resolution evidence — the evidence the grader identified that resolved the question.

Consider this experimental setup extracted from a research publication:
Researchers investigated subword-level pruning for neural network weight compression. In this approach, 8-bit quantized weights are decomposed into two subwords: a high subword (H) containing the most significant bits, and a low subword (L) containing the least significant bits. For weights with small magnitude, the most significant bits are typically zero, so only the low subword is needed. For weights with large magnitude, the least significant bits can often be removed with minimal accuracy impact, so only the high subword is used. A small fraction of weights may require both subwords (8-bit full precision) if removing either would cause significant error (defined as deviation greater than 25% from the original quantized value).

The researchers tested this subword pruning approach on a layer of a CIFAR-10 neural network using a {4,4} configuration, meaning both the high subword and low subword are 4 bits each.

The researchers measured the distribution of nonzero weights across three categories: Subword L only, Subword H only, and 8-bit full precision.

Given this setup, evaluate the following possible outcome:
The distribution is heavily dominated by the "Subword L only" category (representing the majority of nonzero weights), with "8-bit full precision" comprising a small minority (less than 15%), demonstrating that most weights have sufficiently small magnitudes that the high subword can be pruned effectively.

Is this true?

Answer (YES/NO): NO